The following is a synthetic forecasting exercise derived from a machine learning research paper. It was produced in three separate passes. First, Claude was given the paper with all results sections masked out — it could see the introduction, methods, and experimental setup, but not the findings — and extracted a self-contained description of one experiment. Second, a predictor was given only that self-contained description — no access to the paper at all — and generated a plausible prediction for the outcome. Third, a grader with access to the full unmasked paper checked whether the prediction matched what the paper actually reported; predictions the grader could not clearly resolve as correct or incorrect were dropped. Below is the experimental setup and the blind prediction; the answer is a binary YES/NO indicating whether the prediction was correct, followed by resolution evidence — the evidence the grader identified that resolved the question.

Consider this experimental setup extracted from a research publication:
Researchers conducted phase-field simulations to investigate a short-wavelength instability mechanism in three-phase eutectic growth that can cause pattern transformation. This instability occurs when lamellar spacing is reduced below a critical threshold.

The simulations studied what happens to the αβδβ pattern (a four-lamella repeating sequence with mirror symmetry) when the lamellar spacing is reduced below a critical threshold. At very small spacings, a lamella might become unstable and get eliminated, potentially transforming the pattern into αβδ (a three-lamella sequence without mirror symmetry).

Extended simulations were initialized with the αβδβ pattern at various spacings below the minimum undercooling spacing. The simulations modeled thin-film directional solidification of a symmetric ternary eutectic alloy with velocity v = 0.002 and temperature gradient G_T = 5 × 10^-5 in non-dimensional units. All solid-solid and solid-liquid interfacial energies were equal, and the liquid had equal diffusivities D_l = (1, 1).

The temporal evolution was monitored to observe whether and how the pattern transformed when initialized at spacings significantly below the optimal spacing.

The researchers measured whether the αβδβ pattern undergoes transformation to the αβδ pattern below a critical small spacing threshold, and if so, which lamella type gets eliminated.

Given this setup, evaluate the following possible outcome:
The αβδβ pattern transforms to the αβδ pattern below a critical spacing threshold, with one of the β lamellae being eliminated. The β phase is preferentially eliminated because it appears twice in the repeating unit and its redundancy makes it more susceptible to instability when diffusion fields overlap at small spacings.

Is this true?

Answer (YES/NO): YES